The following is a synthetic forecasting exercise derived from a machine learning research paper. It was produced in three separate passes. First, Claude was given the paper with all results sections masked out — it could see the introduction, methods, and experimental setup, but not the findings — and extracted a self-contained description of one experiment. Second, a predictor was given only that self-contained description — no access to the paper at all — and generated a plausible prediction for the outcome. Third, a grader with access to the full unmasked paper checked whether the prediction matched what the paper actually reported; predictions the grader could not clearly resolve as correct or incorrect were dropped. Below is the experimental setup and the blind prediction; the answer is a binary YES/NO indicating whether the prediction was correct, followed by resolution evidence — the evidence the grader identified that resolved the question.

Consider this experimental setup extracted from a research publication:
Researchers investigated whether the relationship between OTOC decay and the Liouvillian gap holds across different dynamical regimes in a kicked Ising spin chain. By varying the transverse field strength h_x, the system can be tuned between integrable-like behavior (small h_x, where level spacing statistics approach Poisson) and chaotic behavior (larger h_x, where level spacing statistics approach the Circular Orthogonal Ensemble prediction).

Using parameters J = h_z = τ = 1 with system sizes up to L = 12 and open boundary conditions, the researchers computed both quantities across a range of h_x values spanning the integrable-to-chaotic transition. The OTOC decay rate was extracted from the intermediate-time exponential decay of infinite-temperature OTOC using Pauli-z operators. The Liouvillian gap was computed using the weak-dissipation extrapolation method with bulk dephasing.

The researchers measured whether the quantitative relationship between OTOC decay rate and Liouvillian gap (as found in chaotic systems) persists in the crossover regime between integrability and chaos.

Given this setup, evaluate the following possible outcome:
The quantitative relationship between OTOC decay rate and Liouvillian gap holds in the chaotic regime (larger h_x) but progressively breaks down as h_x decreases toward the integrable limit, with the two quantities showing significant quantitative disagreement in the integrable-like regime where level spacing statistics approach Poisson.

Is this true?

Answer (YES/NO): NO